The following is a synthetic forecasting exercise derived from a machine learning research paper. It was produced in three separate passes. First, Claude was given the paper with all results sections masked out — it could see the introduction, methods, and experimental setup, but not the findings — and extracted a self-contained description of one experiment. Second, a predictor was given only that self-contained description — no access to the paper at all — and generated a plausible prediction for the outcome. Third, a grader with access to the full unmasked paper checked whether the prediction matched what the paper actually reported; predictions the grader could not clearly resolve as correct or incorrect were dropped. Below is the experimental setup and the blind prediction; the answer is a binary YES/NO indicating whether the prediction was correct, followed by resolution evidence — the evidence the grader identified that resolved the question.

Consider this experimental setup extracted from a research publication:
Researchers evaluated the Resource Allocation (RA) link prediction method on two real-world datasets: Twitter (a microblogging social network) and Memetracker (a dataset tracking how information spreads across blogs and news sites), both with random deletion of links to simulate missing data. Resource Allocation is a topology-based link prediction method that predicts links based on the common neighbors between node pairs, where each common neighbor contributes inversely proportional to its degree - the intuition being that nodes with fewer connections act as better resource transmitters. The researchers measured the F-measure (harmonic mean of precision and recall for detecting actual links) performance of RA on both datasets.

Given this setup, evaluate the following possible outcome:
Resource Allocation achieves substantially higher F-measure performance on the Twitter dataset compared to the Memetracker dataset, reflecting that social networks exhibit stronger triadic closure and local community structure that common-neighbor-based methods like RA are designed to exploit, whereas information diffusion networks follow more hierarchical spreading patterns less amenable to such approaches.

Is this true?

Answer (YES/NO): YES